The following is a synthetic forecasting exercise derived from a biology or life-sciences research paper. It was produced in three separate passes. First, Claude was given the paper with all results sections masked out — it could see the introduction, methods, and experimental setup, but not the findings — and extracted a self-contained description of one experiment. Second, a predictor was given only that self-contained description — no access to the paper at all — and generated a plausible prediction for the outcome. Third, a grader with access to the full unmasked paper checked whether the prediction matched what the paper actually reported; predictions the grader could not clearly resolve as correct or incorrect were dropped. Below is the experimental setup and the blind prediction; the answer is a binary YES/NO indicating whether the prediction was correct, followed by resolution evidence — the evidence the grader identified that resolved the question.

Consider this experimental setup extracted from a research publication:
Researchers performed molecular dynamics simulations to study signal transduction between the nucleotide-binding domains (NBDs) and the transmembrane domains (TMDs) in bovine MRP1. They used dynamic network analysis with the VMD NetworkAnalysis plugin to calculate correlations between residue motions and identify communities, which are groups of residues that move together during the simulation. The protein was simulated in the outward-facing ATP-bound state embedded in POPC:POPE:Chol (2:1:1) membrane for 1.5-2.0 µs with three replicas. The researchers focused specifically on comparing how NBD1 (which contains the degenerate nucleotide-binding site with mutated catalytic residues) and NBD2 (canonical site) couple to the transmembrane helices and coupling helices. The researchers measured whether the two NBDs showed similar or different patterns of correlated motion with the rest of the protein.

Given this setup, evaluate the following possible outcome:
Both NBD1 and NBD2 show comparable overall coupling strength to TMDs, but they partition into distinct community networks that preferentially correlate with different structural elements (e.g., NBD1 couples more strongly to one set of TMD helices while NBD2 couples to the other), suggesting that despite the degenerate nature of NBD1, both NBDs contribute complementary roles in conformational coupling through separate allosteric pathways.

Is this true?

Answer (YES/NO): NO